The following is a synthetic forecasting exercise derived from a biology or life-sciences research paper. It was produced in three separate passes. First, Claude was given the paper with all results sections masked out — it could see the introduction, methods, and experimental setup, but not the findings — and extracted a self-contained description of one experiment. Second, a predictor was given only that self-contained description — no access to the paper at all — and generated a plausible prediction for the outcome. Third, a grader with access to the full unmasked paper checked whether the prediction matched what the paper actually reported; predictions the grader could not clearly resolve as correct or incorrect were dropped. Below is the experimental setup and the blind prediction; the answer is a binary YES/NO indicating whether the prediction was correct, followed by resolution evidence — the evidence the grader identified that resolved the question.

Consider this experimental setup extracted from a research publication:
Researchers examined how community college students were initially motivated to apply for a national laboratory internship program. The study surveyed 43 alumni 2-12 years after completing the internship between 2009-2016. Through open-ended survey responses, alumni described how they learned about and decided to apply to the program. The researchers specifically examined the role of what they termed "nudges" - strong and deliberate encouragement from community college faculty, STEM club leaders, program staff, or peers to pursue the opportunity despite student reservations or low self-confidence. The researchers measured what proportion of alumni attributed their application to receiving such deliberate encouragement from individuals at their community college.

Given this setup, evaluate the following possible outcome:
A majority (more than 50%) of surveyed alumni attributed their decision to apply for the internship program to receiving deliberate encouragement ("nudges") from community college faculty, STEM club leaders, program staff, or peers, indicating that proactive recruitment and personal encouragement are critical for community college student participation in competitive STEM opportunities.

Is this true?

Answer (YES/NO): NO